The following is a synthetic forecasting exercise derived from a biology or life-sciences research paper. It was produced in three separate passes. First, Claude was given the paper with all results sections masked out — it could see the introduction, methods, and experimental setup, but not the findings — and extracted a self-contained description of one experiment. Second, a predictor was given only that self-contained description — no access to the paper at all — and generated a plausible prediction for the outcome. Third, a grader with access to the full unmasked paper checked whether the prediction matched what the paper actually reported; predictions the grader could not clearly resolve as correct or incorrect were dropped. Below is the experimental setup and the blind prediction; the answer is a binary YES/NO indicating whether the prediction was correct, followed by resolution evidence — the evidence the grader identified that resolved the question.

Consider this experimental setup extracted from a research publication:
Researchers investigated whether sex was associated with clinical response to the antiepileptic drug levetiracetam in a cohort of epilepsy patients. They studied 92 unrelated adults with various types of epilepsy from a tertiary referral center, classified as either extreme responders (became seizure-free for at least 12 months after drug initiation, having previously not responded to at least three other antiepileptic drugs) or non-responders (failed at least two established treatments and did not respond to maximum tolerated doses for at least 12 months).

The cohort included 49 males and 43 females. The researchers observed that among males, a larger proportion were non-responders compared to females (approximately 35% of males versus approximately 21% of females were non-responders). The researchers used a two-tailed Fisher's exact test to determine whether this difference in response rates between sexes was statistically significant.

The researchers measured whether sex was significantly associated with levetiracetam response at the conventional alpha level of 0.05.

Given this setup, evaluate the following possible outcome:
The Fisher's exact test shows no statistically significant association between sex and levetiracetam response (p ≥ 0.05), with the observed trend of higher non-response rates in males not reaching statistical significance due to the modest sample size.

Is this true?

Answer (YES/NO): YES